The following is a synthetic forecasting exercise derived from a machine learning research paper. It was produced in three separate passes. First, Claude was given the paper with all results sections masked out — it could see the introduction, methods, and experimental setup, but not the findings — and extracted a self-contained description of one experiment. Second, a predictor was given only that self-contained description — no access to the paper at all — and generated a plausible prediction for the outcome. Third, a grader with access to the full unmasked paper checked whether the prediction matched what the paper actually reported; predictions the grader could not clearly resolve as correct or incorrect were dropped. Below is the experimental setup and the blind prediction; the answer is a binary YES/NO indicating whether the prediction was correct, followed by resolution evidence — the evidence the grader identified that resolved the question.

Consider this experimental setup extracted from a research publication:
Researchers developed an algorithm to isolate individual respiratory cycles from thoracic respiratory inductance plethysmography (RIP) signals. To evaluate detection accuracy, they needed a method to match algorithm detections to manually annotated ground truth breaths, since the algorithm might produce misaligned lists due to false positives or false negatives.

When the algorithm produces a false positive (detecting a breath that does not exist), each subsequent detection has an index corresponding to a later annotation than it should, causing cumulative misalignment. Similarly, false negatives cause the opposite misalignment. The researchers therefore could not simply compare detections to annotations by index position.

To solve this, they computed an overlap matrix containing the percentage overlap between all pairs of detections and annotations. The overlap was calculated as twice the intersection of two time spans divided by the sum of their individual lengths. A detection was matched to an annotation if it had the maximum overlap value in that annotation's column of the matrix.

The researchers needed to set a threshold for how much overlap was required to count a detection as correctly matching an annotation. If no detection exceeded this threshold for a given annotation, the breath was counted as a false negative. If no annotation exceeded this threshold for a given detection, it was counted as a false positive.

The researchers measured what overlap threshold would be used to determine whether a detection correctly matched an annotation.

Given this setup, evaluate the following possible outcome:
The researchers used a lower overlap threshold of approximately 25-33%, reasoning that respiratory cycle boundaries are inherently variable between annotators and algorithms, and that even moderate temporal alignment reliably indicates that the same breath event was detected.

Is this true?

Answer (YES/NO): NO